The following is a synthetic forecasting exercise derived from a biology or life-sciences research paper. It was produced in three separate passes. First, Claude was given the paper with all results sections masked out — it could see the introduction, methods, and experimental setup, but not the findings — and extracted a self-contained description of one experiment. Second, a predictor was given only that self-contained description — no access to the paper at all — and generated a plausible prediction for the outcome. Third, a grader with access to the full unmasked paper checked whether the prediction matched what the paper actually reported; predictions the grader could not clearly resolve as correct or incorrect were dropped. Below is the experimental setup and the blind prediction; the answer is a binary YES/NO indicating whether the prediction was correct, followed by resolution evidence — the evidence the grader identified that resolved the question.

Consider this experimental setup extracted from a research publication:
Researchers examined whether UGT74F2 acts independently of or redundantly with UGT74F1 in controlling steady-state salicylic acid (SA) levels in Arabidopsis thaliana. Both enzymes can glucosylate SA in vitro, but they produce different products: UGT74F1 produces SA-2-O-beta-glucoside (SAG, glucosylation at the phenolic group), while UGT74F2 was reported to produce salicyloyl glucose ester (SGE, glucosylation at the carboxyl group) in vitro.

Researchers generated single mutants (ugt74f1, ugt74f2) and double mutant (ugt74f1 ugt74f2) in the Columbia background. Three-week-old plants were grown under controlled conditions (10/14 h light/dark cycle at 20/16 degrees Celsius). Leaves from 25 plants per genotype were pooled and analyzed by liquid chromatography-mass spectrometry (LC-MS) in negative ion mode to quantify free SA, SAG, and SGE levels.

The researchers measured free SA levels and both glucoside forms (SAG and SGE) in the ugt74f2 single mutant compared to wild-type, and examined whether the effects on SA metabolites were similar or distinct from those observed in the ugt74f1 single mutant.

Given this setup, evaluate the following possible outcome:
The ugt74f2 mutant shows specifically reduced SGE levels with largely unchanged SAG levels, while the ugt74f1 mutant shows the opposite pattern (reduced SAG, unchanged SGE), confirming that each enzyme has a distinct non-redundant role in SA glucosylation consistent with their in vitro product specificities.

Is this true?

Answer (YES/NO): NO